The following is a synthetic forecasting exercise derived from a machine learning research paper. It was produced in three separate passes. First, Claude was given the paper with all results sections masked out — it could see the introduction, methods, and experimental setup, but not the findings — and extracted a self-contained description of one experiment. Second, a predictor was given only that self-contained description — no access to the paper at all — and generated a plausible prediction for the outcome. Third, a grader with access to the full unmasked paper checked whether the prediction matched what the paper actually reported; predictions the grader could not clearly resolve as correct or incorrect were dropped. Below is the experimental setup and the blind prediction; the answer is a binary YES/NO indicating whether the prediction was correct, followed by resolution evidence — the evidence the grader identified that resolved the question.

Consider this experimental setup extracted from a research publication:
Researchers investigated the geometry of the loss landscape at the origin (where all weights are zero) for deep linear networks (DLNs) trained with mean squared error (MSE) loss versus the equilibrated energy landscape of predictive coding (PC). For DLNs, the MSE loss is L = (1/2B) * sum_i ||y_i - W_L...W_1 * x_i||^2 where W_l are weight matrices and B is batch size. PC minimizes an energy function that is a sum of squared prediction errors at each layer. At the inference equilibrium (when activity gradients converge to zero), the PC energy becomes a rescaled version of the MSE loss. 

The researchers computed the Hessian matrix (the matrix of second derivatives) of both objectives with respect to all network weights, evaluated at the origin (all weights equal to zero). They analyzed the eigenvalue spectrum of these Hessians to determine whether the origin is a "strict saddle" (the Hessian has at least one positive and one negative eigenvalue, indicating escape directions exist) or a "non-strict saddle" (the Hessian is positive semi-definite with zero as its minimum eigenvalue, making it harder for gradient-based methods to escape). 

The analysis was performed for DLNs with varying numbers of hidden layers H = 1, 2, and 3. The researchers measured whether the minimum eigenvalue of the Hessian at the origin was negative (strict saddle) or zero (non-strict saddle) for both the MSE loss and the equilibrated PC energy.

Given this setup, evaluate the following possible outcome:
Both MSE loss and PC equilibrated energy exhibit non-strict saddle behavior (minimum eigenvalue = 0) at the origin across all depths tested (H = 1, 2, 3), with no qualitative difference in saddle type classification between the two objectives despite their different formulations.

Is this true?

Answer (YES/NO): NO